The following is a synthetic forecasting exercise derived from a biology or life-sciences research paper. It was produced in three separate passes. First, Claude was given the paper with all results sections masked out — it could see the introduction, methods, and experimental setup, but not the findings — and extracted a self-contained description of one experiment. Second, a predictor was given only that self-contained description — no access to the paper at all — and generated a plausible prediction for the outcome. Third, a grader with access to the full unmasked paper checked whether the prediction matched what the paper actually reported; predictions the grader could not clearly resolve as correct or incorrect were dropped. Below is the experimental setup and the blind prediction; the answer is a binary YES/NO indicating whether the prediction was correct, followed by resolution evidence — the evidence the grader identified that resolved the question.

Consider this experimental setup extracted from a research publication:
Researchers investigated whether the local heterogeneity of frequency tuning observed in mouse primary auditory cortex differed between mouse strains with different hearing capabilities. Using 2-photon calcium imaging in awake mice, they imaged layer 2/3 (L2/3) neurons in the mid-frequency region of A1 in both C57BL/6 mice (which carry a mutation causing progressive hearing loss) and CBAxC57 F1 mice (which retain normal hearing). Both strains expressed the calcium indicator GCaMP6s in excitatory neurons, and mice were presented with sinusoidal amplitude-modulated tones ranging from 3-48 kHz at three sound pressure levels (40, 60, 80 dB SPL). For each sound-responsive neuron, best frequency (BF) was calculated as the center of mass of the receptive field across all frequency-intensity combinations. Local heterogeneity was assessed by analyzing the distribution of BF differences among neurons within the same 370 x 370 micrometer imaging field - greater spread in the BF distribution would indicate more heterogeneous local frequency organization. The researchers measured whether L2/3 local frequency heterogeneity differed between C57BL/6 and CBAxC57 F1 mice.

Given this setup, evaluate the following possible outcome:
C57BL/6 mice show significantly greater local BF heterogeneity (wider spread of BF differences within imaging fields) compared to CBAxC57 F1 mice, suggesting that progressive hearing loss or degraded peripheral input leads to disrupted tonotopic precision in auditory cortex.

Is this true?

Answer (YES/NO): NO